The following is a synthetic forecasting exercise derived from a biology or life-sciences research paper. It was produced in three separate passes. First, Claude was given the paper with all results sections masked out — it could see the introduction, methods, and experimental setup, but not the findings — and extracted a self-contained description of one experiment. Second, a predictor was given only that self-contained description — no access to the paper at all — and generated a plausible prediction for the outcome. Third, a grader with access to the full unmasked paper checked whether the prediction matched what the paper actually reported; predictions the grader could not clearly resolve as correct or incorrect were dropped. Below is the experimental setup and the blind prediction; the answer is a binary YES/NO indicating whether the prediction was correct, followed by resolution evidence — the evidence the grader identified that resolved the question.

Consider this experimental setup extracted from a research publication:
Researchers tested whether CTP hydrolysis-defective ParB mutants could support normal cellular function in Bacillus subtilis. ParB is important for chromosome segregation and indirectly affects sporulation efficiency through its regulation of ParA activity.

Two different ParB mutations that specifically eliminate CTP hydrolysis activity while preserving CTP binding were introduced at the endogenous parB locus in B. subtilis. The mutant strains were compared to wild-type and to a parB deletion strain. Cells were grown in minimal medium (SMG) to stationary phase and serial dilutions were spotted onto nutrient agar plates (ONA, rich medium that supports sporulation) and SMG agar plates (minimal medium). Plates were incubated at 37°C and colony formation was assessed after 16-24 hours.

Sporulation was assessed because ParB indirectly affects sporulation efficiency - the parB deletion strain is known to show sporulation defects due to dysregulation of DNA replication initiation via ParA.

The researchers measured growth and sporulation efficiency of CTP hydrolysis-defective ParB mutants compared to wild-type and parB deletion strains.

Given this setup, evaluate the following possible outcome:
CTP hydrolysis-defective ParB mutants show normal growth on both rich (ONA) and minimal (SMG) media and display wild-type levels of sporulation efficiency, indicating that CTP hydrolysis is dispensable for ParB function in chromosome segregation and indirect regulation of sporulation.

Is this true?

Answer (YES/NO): YES